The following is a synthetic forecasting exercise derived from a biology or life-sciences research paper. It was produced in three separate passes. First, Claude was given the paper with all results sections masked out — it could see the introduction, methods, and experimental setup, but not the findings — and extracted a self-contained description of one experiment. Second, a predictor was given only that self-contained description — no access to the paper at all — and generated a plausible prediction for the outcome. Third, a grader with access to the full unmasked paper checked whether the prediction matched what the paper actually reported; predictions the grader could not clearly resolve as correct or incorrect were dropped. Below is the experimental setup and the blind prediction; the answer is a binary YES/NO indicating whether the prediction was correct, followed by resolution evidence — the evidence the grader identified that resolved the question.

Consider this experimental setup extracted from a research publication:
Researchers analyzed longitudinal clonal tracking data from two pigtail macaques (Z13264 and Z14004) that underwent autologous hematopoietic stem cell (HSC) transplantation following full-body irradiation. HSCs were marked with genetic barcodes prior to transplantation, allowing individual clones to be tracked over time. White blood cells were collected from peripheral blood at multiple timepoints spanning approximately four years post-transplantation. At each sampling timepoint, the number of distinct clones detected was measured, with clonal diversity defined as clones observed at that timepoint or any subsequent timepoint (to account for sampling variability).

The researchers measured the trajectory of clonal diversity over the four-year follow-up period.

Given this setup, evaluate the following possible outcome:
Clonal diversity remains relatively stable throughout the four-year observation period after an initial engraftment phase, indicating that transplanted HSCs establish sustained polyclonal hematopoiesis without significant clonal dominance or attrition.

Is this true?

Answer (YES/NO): NO